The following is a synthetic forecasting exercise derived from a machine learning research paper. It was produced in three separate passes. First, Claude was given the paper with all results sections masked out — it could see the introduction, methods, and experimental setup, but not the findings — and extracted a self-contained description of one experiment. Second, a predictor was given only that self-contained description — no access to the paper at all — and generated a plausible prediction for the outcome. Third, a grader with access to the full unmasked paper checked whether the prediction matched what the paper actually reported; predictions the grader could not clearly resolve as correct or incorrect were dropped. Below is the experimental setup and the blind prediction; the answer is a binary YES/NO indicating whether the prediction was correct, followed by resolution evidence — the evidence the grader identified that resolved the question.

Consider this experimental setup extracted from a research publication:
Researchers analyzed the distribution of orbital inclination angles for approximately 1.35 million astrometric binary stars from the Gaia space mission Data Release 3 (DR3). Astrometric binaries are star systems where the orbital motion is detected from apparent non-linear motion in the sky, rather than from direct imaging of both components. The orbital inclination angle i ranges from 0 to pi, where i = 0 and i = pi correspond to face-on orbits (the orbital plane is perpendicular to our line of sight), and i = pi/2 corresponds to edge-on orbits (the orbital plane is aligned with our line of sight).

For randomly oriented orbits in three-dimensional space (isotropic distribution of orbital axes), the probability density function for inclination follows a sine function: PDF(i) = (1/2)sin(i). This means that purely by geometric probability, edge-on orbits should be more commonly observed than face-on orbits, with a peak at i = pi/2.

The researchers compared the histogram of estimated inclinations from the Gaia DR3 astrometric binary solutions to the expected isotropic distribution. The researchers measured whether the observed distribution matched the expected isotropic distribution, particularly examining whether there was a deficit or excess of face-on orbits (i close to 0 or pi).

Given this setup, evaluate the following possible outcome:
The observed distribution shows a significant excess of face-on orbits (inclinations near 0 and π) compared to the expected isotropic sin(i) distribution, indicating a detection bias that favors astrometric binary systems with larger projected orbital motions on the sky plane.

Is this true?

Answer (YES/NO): NO